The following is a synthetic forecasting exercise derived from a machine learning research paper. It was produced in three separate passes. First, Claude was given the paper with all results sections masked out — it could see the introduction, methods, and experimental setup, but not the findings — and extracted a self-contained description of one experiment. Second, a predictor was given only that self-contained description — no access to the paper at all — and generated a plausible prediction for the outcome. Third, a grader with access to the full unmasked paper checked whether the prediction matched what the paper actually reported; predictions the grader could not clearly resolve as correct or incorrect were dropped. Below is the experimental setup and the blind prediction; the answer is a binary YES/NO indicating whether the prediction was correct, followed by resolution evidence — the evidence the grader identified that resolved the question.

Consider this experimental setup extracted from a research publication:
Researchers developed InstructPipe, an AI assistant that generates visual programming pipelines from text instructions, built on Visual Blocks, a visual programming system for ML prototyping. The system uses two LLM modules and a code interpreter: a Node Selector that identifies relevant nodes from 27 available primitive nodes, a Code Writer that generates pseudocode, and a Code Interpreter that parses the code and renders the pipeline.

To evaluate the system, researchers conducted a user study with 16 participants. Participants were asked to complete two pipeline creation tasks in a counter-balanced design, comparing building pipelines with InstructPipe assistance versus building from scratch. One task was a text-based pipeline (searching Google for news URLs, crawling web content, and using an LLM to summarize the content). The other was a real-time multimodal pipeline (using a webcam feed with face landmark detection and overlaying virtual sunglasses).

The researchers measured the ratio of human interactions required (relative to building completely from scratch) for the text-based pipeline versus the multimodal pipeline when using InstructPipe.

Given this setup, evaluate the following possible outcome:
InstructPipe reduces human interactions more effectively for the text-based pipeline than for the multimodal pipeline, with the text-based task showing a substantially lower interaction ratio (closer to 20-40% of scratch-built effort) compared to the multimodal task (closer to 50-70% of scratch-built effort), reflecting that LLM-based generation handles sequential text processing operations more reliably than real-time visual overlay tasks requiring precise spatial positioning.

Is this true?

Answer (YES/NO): NO